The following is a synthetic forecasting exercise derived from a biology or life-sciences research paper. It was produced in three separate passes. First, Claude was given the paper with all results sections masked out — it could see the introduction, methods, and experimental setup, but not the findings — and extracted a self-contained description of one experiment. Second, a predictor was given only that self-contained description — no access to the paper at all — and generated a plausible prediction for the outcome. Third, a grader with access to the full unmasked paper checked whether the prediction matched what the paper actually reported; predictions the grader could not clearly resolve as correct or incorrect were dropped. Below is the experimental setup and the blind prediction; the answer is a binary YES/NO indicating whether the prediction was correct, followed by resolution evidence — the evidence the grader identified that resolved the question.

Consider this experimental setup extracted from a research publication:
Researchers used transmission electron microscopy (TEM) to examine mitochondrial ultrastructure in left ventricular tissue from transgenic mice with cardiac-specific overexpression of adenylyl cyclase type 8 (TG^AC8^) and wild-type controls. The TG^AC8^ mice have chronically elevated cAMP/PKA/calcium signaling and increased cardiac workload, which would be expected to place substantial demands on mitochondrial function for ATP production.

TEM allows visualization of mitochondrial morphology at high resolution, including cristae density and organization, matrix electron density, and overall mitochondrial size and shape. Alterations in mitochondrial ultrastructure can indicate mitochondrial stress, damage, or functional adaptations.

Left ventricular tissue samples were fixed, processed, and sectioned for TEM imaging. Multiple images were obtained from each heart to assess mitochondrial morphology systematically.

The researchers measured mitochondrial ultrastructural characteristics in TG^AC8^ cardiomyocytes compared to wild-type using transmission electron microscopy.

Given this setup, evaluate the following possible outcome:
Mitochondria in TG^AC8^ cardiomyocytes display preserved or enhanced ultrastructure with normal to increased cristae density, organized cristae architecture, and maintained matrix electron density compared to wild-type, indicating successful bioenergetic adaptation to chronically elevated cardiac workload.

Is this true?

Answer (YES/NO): NO